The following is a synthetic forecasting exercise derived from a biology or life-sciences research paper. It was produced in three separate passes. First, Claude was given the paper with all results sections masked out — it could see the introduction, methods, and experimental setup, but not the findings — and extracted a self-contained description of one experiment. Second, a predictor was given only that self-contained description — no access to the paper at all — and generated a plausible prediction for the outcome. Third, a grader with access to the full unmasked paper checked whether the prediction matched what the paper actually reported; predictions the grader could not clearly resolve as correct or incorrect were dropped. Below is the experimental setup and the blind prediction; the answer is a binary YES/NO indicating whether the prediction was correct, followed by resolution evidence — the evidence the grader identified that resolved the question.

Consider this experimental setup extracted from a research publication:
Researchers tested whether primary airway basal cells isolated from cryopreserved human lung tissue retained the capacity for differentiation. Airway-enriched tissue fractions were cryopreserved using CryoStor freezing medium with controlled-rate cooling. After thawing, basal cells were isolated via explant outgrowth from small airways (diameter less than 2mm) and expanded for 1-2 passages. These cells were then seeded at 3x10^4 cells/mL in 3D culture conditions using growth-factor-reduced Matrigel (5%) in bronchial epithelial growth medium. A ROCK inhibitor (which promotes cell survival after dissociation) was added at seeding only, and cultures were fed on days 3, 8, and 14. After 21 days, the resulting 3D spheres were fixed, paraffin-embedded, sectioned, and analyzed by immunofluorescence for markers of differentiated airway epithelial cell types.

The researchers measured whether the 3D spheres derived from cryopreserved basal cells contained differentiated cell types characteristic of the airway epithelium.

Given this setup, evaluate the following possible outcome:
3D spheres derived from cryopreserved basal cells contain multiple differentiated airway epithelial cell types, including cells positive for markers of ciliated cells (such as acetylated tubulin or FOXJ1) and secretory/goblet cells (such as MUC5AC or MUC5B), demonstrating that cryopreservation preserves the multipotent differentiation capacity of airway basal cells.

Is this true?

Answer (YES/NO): YES